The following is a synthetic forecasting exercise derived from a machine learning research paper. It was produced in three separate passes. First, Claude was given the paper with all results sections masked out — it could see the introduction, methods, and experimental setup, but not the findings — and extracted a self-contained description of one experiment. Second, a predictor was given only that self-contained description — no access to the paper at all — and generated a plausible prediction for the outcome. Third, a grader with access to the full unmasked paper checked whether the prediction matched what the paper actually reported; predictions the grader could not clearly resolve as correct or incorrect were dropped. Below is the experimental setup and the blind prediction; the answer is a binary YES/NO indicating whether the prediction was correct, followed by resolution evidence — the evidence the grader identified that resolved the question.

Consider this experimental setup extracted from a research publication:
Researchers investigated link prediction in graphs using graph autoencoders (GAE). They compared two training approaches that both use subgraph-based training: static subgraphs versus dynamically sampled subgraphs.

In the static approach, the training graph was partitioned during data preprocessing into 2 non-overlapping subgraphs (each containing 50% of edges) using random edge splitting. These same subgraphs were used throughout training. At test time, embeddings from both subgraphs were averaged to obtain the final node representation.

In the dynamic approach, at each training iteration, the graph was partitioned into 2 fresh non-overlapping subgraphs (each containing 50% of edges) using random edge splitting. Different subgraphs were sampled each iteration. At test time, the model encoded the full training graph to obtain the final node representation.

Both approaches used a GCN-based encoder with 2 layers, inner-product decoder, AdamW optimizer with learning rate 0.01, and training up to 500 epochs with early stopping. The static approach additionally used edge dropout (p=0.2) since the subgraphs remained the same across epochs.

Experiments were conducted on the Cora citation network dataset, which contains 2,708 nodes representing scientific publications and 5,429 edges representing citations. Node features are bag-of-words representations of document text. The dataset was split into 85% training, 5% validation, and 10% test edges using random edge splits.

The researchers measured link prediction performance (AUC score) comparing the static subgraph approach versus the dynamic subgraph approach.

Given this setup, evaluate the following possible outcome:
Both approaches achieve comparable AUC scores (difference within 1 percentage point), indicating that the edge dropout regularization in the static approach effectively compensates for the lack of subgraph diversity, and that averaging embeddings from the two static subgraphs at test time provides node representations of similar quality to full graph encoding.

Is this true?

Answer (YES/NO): NO